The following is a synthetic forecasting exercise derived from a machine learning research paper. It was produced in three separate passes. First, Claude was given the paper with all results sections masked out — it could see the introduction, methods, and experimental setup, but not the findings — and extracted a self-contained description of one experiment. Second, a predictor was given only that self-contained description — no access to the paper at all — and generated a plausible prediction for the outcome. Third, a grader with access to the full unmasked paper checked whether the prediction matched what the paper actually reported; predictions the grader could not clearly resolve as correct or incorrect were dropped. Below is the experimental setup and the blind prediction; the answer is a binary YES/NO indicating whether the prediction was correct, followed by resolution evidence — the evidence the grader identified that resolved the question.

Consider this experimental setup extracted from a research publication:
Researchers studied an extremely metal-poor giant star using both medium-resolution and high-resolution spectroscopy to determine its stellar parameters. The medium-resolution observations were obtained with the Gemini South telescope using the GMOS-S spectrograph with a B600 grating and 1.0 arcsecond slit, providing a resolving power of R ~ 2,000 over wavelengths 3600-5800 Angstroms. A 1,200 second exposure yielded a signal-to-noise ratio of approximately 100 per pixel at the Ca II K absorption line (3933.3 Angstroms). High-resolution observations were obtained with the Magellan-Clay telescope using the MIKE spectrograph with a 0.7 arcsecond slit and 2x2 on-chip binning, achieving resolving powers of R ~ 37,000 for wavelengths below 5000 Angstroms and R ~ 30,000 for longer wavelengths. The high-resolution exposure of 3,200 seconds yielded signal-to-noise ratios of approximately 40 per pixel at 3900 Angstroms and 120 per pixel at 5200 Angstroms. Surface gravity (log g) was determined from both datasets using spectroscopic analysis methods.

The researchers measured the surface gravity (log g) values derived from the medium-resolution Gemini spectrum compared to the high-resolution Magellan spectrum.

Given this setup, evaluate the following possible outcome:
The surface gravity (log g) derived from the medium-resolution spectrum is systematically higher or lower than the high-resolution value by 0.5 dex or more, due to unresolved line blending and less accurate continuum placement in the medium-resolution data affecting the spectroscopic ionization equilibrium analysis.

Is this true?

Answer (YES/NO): YES